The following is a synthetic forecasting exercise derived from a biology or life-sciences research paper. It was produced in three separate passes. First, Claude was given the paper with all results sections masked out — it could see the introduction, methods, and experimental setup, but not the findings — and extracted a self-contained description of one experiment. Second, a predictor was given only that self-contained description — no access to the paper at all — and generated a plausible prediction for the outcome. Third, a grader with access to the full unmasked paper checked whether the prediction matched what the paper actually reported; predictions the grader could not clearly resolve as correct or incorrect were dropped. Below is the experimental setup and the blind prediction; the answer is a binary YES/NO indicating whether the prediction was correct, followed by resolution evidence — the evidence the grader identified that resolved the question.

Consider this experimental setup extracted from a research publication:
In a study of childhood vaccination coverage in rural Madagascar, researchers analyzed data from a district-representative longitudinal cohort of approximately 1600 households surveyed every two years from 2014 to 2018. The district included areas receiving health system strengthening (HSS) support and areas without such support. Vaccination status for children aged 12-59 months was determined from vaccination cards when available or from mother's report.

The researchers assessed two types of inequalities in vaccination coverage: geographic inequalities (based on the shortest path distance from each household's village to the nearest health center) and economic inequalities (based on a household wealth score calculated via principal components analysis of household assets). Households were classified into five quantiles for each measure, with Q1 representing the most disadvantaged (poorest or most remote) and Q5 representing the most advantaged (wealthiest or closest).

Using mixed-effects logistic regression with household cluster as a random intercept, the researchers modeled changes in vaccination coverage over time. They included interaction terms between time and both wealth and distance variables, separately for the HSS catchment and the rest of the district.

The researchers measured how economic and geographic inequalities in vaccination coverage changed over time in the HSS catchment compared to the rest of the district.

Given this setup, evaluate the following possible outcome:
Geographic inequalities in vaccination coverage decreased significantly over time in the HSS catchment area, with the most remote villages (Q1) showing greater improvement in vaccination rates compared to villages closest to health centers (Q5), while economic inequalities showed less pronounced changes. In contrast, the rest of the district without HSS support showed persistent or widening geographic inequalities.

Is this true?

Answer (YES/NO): NO